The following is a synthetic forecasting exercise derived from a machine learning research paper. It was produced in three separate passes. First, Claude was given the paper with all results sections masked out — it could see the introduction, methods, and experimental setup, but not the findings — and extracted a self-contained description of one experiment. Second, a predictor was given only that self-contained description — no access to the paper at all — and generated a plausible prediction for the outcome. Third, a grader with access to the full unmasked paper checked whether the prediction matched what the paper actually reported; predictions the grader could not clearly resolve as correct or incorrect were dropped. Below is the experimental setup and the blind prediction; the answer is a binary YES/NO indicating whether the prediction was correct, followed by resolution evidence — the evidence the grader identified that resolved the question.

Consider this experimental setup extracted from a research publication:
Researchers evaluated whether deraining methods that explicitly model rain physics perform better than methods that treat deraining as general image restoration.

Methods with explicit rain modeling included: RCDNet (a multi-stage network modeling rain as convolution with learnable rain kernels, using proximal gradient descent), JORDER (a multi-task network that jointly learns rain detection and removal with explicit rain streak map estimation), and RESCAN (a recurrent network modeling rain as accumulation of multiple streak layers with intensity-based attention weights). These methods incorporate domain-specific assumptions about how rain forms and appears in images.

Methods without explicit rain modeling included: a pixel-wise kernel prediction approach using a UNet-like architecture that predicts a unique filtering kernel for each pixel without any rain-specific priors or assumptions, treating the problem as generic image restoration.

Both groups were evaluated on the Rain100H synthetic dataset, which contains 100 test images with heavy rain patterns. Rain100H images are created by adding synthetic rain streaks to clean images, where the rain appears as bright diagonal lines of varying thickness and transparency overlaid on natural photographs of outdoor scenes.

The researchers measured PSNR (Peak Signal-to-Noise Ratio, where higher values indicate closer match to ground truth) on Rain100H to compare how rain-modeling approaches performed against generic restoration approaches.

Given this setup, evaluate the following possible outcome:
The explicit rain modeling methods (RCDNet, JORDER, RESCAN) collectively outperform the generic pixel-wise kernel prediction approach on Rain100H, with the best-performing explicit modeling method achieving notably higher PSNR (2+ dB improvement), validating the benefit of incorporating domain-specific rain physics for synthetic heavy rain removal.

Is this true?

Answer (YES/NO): NO